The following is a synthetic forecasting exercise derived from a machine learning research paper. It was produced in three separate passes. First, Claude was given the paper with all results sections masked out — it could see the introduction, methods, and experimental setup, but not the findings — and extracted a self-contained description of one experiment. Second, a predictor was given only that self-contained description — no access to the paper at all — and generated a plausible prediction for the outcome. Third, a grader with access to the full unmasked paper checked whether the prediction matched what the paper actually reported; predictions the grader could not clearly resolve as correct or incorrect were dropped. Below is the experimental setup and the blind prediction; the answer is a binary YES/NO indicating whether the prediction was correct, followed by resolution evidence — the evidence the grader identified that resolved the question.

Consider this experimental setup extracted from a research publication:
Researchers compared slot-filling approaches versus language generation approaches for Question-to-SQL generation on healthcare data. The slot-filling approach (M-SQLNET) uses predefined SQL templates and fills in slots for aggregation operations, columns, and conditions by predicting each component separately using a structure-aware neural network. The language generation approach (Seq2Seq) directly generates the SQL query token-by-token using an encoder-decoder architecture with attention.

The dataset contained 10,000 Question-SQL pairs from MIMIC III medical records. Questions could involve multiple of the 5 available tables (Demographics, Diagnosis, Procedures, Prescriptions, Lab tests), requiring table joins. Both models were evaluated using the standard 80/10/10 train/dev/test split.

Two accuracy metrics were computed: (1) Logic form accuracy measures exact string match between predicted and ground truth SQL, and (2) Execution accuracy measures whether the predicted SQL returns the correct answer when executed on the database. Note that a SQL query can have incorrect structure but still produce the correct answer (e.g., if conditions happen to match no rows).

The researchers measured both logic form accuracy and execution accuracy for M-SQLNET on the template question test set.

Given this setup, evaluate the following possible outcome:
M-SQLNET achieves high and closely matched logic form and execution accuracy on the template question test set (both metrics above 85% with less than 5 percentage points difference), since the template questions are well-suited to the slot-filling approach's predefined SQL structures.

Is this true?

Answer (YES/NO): NO